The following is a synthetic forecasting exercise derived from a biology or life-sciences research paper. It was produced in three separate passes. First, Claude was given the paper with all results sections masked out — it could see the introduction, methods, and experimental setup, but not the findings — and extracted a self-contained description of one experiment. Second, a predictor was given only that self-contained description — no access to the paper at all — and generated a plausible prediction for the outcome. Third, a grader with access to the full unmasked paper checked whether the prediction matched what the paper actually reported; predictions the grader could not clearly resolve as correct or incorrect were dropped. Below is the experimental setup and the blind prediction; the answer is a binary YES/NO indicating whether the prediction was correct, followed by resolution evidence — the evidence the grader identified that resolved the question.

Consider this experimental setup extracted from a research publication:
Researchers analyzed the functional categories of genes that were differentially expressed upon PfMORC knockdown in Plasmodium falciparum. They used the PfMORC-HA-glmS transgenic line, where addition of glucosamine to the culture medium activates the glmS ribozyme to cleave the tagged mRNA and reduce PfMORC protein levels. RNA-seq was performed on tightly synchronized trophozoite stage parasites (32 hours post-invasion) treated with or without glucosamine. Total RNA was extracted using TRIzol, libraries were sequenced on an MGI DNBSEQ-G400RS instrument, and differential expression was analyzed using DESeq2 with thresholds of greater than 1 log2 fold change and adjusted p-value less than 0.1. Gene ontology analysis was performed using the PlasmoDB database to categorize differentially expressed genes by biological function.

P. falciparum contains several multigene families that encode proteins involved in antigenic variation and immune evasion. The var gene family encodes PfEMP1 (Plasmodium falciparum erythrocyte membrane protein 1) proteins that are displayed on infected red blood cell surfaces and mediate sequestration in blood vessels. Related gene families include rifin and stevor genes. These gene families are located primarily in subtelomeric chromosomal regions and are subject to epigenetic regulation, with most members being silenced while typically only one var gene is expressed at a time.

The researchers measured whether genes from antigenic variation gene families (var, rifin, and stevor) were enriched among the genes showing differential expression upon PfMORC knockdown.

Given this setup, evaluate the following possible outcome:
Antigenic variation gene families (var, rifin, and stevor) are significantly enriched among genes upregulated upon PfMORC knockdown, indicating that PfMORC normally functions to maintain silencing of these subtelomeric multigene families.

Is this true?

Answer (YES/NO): NO